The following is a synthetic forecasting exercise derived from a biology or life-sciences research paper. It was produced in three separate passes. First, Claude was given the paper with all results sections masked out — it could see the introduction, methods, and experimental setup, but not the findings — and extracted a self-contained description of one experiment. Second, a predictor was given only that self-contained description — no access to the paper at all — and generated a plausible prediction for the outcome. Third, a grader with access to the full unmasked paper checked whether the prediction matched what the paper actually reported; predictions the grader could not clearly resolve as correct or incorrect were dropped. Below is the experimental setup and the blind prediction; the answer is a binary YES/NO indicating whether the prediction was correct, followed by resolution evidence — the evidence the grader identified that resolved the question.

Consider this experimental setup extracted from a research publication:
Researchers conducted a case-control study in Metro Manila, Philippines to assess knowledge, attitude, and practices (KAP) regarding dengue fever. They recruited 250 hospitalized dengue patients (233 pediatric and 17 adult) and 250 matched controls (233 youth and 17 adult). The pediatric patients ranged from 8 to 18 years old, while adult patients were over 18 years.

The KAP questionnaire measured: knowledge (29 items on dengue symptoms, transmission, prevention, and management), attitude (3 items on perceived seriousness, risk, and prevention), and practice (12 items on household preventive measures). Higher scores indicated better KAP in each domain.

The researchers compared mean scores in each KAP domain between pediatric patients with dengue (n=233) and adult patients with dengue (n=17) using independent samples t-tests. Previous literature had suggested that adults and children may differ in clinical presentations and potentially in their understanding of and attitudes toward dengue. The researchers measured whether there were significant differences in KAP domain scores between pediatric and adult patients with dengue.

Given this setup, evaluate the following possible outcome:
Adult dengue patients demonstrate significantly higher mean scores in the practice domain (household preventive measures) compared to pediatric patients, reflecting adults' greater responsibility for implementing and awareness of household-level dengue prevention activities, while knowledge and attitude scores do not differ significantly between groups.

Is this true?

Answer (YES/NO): NO